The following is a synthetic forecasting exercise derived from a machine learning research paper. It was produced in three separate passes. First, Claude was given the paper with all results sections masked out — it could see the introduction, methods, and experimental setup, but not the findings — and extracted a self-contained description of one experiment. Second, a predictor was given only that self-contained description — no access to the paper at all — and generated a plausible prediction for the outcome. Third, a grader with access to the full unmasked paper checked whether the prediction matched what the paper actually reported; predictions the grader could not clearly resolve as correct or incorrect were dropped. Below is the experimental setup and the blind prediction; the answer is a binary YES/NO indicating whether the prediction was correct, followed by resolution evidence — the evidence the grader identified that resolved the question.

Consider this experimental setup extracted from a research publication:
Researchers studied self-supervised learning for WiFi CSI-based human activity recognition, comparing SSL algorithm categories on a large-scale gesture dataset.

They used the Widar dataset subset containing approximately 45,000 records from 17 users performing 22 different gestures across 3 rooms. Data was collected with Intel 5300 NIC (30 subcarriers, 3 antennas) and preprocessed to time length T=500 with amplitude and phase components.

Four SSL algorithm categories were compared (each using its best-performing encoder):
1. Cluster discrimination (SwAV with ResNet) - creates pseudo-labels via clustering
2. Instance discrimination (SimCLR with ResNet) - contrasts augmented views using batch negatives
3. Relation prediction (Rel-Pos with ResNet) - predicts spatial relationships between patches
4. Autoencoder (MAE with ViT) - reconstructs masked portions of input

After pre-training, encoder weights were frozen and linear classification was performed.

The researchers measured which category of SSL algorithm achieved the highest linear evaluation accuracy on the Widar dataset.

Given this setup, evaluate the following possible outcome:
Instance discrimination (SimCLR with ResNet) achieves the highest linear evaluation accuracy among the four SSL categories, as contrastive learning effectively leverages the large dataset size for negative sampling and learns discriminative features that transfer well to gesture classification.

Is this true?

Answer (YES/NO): NO